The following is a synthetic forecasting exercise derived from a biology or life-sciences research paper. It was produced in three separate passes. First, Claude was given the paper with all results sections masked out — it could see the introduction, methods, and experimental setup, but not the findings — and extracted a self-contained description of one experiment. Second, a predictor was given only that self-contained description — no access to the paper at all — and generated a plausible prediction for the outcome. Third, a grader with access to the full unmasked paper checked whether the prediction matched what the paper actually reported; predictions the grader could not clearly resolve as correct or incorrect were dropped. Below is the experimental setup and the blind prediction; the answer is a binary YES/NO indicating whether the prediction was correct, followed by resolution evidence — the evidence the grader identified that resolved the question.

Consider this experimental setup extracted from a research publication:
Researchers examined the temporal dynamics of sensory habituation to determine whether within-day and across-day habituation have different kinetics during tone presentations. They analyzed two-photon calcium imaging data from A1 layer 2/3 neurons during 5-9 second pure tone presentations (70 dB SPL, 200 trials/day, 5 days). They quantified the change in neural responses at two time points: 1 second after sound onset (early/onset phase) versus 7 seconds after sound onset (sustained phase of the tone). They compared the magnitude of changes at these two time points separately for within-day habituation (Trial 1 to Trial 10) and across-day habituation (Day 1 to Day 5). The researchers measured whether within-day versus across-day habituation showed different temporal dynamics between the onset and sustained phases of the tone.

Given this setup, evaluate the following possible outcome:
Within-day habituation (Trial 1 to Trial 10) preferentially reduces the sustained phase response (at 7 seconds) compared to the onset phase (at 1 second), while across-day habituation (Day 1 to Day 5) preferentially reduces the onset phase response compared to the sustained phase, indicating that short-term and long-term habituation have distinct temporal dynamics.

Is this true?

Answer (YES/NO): NO